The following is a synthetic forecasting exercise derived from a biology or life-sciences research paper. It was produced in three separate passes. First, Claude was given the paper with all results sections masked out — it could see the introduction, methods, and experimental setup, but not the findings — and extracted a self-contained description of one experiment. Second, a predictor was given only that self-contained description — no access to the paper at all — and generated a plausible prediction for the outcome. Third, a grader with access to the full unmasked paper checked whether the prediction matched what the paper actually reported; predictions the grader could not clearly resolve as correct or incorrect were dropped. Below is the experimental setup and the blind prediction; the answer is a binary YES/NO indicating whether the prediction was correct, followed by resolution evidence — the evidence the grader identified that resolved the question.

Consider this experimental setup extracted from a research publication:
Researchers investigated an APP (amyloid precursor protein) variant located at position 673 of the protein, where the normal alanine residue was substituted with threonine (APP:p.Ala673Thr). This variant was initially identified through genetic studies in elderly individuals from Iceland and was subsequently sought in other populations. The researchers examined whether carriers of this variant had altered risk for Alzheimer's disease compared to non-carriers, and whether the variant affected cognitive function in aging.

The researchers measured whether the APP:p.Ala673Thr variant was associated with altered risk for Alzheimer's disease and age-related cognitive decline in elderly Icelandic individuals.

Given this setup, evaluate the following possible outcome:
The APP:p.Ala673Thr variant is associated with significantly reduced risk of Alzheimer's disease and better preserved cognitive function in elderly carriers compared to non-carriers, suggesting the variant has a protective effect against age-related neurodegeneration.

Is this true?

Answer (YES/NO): YES